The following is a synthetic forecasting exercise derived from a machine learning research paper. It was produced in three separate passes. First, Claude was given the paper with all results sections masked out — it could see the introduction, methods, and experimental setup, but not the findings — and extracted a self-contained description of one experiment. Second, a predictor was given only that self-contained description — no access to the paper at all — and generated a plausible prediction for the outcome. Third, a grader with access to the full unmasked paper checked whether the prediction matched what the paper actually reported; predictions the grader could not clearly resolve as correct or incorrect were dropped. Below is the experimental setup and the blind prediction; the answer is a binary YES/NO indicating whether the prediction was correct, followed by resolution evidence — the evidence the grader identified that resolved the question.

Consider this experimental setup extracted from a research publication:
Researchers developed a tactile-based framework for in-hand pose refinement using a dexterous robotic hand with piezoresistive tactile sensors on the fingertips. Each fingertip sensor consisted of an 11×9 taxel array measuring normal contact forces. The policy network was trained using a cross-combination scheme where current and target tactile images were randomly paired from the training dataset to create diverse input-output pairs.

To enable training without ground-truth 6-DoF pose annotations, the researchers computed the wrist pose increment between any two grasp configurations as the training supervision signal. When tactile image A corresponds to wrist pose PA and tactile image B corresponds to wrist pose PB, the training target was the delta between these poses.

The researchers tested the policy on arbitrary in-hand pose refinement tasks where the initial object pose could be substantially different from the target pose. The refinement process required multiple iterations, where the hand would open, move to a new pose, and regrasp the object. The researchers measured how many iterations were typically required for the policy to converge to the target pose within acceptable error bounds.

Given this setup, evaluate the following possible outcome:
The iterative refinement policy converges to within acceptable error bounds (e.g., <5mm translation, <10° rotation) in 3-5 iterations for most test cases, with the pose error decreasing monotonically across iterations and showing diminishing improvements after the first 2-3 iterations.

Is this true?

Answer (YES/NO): NO